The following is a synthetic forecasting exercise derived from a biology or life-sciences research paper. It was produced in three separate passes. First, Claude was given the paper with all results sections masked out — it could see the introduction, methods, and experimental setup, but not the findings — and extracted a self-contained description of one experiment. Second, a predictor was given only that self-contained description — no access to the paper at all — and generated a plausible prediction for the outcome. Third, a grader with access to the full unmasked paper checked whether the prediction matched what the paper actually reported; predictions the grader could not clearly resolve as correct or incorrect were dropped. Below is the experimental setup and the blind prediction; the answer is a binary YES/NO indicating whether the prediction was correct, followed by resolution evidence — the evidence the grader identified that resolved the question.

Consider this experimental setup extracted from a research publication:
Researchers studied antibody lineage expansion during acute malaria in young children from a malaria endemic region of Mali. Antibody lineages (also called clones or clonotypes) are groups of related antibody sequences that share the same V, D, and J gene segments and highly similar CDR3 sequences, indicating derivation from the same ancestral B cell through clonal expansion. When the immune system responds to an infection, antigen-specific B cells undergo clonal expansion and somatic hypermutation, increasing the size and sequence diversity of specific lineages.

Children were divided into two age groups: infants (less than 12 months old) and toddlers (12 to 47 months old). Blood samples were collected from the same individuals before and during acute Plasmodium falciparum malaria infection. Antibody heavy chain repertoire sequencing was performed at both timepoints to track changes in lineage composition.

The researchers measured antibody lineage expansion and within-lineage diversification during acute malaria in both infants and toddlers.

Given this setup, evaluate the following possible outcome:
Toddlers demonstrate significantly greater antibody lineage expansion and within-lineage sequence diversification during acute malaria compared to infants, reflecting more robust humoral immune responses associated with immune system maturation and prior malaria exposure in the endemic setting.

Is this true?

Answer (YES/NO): NO